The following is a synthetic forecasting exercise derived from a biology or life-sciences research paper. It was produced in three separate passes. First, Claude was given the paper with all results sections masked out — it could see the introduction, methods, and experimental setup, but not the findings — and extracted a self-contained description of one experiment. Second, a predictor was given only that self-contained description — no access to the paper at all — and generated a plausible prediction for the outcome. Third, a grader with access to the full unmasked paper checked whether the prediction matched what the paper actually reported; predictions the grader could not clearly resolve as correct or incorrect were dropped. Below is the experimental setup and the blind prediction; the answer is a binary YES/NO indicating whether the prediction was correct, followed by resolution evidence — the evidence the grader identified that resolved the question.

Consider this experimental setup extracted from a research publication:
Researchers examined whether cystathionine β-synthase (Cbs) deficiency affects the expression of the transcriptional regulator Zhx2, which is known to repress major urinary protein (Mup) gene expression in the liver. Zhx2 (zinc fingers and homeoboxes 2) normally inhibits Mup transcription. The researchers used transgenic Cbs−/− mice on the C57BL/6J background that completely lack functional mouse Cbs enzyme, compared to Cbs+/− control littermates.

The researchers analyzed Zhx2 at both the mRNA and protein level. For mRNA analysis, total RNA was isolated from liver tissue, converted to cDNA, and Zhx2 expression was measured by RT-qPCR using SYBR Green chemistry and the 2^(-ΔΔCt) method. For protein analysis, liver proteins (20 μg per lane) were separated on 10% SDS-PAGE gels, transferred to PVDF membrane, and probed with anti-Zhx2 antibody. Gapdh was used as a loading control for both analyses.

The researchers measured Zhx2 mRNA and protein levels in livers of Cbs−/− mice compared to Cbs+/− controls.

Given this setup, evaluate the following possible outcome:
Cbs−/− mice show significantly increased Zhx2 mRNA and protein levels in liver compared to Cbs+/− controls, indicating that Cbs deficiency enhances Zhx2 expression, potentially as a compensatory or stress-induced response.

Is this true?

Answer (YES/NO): NO